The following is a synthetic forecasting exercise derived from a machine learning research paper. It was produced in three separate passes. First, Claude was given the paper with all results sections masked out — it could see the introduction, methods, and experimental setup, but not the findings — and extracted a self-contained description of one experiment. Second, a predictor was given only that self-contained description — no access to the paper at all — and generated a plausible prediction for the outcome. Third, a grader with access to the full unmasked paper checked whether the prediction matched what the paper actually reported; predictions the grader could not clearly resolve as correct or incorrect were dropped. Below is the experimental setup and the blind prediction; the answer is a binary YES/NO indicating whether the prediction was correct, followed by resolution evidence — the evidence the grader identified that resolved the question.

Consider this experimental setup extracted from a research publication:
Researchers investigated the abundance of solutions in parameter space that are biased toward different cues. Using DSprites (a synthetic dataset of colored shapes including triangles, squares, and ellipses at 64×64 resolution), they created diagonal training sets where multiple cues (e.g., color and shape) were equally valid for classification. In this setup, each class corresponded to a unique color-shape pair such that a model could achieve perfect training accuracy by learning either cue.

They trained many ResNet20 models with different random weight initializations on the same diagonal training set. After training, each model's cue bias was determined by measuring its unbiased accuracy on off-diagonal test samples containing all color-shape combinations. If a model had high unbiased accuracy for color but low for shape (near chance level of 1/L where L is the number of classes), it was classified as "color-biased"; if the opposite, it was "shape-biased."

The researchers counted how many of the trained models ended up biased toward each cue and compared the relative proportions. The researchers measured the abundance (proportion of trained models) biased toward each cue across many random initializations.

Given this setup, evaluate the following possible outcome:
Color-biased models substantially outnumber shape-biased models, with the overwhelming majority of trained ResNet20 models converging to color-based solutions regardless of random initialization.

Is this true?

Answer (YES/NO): YES